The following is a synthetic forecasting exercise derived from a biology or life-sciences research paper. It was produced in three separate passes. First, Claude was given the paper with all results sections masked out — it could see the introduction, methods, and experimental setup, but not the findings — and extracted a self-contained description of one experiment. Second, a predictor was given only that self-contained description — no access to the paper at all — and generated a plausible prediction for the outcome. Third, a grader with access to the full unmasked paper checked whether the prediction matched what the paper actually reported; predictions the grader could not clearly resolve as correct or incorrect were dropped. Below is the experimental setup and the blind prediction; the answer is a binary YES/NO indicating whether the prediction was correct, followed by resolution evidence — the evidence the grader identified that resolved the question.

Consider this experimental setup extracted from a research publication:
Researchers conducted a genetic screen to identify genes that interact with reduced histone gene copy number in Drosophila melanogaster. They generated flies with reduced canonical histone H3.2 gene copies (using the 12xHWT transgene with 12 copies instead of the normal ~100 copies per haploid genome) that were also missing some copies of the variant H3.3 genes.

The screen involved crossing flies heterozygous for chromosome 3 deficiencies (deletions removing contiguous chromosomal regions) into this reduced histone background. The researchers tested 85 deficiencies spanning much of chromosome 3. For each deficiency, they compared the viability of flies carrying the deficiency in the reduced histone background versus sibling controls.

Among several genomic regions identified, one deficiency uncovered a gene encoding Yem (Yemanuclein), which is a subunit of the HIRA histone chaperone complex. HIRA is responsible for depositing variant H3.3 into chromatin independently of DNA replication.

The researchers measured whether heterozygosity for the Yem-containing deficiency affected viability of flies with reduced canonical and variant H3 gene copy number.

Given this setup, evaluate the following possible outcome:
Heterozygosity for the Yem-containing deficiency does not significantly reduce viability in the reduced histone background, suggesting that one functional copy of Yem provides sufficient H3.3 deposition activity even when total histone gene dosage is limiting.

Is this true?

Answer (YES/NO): NO